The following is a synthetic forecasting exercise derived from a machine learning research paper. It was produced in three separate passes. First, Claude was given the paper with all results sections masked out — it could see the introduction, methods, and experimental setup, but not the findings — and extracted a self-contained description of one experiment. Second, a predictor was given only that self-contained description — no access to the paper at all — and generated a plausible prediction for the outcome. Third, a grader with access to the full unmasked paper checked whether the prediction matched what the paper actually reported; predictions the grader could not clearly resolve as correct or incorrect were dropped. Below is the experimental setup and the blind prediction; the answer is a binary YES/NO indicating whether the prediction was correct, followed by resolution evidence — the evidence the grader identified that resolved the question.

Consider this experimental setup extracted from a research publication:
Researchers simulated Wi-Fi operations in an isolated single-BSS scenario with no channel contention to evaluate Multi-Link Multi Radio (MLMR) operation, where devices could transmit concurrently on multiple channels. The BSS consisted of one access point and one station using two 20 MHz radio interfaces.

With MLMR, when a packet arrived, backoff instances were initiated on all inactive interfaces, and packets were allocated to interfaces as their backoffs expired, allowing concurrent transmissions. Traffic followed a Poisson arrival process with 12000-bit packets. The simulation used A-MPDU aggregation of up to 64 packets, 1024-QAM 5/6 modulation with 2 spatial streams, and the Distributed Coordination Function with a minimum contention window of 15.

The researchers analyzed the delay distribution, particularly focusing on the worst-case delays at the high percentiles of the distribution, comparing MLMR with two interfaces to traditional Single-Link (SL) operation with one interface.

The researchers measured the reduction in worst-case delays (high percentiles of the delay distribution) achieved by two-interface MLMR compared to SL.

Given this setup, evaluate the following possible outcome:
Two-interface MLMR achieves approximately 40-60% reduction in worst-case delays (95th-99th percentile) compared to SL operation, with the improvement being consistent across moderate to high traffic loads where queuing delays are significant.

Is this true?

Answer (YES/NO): NO